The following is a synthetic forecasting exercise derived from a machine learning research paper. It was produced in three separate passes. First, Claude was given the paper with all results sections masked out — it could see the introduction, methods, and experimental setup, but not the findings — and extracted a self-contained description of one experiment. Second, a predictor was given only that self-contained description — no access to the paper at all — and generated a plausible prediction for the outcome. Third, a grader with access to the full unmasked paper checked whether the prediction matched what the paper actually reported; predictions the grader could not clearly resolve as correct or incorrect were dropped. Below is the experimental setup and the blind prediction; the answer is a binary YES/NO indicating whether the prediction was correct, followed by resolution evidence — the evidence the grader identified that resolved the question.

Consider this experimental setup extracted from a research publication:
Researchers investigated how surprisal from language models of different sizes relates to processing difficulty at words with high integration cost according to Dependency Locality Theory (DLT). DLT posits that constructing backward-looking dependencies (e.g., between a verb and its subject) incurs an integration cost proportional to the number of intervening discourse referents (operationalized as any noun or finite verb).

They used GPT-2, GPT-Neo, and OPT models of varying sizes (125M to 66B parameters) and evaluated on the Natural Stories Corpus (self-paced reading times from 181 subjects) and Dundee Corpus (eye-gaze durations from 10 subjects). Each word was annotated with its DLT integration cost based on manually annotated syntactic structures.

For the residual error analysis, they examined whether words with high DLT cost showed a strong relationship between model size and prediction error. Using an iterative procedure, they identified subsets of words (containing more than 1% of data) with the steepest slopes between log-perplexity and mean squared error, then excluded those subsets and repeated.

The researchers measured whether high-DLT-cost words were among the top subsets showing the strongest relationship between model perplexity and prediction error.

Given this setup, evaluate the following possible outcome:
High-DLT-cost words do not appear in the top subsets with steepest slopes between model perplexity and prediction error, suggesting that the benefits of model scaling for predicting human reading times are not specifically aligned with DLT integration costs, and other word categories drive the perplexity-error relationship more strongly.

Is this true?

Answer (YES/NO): YES